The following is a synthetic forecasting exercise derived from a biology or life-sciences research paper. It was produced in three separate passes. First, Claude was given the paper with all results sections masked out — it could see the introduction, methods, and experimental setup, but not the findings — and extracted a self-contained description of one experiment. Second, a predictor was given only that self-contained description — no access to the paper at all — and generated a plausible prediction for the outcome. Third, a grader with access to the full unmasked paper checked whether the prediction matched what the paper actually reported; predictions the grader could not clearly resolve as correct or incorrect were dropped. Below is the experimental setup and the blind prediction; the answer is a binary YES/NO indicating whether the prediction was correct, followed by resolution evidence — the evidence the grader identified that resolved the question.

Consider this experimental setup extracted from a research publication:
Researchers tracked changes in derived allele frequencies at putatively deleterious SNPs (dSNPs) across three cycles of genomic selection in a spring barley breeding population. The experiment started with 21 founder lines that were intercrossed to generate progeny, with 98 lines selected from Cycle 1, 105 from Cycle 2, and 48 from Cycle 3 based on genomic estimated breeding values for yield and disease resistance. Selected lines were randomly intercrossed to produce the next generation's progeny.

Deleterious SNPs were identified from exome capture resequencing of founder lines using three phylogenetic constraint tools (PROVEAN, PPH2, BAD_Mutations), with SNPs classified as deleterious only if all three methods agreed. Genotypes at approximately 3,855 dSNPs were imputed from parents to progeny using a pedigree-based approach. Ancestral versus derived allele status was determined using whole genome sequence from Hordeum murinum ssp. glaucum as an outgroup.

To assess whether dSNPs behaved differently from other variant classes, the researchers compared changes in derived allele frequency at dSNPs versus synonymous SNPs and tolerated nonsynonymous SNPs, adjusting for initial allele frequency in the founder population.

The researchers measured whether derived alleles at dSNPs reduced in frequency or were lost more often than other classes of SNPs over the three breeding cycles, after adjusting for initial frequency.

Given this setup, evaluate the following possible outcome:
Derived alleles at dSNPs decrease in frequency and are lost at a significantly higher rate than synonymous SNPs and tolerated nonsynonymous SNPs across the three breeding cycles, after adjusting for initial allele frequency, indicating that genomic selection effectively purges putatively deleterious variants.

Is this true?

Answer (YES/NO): YES